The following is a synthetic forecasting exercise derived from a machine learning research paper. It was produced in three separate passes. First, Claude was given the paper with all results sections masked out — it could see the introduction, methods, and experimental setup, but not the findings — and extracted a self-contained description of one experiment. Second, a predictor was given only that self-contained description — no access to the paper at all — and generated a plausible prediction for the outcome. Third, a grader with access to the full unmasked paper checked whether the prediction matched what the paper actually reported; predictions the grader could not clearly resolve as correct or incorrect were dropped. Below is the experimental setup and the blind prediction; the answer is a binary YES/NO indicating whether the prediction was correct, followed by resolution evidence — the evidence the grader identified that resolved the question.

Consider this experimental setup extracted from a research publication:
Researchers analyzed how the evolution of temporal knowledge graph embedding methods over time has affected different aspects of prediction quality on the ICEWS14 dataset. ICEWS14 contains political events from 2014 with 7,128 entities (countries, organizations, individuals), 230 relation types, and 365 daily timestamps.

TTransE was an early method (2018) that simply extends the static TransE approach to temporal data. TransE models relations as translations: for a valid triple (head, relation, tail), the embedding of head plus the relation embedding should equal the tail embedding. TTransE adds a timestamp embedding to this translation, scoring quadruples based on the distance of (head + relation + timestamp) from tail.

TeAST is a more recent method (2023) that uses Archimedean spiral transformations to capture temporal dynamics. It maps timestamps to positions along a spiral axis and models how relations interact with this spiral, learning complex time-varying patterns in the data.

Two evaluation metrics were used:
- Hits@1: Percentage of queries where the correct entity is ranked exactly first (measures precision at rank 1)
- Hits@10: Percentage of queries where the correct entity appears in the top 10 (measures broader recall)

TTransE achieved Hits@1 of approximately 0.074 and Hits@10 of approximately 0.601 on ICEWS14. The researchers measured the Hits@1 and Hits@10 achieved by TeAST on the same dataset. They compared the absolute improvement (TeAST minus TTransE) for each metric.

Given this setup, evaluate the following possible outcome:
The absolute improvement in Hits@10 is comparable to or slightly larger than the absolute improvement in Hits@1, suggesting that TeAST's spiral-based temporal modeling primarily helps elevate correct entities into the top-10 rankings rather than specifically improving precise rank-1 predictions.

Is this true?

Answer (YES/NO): NO